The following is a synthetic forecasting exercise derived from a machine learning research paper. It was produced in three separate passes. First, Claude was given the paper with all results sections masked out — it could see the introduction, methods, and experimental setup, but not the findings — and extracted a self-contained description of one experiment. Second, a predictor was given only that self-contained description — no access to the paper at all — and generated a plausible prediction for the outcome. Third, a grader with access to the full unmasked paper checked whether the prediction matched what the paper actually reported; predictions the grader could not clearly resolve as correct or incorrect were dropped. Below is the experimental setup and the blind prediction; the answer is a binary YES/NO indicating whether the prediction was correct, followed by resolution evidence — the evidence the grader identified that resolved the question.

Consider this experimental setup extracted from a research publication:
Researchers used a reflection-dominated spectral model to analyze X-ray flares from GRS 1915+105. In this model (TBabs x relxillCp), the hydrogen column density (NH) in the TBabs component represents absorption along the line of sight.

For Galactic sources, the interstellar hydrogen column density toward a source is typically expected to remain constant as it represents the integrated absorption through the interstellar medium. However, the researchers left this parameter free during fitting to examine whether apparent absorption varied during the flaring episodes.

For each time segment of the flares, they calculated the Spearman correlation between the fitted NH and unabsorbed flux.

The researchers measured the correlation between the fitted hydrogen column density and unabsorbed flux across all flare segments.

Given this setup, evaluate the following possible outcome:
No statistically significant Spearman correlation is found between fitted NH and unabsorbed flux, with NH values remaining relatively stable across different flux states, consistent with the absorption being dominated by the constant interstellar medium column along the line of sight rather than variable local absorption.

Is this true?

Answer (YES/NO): NO